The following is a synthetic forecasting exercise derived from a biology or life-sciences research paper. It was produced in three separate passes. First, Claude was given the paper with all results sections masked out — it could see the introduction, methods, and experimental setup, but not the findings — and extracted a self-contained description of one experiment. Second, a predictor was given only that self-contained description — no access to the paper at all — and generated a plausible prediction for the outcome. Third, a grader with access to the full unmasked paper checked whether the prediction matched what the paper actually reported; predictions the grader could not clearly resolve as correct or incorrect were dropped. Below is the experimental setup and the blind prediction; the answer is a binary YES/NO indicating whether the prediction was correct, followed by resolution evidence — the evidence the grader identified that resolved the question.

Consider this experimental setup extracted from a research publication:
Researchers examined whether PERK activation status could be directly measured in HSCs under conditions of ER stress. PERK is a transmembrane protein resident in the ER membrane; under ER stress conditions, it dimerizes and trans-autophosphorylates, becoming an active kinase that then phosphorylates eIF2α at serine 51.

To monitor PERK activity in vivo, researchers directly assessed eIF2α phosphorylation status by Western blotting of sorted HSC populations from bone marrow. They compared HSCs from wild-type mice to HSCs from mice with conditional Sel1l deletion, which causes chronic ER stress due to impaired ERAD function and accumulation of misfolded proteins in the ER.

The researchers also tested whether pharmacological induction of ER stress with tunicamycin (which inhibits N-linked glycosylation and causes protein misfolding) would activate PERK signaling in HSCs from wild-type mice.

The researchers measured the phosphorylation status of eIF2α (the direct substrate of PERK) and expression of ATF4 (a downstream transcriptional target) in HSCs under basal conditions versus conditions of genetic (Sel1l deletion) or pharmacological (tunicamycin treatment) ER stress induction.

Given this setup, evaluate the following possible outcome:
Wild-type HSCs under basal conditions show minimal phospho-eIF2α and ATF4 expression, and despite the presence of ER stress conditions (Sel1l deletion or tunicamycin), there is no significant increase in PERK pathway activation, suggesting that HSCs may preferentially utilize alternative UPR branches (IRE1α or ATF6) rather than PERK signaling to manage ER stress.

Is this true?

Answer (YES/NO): NO